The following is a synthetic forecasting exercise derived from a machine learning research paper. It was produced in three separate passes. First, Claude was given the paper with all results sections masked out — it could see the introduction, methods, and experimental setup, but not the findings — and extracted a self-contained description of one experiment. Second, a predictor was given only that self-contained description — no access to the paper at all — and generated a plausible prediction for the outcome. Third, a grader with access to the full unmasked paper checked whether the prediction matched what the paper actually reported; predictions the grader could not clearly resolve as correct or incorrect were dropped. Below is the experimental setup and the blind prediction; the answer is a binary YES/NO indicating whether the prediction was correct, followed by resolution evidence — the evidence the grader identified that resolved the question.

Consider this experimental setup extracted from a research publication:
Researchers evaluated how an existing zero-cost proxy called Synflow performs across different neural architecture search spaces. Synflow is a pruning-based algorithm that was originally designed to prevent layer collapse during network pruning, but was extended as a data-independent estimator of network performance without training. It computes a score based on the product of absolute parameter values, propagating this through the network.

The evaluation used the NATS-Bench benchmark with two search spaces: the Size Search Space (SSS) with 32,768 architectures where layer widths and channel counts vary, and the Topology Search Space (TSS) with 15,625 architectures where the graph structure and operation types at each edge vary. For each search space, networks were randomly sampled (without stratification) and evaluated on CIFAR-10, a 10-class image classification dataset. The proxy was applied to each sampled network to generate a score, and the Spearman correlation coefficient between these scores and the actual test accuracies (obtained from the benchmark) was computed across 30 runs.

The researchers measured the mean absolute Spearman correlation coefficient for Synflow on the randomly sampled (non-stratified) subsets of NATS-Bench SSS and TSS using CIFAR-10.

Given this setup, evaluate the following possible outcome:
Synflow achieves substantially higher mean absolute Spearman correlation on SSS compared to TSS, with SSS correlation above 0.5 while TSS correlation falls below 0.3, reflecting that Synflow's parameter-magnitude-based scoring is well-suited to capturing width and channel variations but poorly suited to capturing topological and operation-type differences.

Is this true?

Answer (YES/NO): NO